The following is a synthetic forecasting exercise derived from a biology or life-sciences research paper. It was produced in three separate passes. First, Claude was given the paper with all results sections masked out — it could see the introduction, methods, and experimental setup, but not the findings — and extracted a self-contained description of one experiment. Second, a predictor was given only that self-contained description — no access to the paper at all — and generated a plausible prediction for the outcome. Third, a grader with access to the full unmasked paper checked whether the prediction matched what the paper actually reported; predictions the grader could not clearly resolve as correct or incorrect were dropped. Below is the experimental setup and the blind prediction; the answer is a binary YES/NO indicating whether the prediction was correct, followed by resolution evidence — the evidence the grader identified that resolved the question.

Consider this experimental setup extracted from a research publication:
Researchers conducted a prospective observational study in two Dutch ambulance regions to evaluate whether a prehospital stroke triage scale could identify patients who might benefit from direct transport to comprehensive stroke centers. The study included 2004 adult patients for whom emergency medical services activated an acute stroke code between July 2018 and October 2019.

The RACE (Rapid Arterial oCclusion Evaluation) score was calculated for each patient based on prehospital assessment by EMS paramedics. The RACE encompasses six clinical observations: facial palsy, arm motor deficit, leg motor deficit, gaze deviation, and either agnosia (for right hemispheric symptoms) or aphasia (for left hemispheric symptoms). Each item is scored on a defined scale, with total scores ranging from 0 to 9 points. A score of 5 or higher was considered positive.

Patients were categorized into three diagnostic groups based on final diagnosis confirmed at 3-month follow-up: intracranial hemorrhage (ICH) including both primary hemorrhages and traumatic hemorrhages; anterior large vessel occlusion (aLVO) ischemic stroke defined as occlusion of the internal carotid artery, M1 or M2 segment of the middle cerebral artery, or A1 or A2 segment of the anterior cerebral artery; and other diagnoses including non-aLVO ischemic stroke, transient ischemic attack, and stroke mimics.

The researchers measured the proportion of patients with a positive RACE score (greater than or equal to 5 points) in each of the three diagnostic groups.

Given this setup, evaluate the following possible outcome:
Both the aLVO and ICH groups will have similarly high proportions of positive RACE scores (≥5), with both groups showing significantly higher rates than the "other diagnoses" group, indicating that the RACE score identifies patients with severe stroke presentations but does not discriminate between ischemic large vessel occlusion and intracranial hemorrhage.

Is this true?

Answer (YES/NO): YES